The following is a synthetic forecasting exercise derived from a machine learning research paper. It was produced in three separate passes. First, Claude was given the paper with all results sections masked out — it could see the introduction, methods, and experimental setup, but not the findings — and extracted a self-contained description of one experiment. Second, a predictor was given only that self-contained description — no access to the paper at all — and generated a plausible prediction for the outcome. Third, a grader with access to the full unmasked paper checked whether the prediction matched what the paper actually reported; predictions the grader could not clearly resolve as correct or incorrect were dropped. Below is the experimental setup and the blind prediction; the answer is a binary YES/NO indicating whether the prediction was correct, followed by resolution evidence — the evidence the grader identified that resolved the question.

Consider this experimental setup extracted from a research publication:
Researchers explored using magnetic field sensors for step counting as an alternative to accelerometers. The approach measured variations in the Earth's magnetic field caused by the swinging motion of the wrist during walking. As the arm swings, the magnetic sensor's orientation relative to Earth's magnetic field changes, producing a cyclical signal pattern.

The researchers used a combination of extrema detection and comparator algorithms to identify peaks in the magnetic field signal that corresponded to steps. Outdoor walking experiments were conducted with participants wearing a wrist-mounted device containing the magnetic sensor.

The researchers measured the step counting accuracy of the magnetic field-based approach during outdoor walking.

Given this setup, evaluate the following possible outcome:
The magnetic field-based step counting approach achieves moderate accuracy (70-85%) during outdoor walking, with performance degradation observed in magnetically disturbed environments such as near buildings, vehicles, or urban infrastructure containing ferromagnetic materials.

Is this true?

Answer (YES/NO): NO